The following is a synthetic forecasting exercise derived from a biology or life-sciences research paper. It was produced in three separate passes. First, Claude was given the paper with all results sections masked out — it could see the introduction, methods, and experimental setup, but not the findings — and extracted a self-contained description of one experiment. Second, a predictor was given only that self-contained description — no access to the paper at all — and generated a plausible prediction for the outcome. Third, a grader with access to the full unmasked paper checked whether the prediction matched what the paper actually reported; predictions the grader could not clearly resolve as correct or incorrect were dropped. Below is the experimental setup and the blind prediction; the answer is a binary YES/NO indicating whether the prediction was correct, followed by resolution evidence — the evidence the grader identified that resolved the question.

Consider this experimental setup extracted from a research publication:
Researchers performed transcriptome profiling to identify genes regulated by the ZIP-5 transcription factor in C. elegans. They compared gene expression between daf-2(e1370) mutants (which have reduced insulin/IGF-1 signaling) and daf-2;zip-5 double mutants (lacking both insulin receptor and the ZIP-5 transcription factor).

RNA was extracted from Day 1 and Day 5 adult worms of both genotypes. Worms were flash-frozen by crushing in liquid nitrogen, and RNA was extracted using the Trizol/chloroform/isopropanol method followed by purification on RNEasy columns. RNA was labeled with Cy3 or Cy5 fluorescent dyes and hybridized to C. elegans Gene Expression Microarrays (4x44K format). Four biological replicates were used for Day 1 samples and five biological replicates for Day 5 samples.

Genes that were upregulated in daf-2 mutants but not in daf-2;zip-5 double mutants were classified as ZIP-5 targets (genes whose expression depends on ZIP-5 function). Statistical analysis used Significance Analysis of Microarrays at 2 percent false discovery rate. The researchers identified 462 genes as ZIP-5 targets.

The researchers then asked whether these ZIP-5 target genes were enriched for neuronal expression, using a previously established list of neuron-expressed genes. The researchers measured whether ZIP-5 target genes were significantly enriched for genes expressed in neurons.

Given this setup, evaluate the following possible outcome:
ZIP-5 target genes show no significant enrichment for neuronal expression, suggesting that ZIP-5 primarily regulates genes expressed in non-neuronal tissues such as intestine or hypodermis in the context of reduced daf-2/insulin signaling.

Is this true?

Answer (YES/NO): NO